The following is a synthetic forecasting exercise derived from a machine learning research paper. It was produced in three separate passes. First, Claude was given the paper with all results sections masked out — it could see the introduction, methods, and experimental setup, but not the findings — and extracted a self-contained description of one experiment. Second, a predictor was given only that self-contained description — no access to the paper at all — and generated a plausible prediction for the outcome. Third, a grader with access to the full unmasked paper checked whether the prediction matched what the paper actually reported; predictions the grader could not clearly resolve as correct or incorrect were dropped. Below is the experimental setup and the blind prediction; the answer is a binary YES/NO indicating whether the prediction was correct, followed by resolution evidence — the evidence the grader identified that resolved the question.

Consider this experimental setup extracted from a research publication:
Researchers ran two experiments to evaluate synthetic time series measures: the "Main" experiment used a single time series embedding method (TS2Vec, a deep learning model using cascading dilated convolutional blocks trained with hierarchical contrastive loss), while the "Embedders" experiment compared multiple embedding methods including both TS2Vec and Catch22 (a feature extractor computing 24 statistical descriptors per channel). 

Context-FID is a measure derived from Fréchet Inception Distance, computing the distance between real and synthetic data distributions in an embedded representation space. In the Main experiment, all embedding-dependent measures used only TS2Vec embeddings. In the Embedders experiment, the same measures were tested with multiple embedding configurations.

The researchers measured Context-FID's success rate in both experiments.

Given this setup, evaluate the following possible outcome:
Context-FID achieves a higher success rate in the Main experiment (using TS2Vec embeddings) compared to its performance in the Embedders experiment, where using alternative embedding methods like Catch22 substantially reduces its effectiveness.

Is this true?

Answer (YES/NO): YES